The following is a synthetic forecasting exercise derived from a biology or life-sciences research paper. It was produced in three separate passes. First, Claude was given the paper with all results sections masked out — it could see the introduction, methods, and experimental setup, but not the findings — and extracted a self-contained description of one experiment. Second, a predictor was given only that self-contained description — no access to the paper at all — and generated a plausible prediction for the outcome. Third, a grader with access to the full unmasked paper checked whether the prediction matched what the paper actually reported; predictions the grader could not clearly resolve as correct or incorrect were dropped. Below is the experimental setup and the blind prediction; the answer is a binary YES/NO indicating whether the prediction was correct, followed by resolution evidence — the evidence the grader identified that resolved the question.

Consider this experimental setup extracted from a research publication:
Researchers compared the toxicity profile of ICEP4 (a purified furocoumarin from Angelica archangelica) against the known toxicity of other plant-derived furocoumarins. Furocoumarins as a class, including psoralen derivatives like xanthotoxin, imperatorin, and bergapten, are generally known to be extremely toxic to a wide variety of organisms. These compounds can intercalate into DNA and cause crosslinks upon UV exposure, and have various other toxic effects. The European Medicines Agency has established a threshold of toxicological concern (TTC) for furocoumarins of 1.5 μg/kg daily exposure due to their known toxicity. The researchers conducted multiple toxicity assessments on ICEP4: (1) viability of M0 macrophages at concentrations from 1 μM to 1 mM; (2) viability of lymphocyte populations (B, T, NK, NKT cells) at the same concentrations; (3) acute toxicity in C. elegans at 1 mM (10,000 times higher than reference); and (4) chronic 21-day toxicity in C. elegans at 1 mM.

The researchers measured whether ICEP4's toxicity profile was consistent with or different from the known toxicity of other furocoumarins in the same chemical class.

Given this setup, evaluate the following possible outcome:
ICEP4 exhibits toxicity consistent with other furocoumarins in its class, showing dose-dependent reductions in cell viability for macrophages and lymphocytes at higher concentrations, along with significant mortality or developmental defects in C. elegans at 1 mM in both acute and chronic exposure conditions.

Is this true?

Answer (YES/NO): NO